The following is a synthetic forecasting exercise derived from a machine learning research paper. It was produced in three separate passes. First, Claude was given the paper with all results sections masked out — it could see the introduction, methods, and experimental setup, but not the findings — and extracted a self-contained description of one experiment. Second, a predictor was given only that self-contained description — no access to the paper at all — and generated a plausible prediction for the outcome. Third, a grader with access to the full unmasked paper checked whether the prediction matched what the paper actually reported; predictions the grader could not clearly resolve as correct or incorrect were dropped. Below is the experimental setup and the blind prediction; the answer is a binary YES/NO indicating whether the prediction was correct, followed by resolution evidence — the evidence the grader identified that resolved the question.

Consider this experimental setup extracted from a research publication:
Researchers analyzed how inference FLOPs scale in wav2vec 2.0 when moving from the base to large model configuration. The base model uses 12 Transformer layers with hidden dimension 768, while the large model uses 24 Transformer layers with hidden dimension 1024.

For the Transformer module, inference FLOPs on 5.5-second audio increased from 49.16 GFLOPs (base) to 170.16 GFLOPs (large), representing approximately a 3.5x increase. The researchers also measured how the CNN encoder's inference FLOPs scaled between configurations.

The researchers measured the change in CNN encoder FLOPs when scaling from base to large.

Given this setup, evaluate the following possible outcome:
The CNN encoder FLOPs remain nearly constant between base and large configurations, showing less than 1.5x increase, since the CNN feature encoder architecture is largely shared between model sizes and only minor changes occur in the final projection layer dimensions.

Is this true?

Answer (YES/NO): YES